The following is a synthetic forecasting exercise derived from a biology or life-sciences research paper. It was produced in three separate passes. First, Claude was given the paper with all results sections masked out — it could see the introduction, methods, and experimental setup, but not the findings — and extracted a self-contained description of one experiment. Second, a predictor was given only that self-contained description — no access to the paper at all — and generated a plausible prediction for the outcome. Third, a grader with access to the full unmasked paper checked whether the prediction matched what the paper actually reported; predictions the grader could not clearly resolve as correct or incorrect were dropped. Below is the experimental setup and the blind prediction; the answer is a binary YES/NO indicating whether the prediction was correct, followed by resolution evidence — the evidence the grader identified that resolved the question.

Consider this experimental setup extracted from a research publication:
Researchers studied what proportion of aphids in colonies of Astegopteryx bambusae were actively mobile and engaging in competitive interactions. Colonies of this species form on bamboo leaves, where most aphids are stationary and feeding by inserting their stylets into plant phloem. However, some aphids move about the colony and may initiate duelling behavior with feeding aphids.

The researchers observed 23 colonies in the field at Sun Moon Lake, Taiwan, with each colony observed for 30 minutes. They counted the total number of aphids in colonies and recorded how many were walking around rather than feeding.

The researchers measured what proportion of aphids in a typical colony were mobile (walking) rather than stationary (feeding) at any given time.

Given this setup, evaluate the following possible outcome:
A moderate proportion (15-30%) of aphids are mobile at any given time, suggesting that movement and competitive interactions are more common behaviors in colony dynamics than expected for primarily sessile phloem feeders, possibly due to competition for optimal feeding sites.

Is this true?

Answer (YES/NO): NO